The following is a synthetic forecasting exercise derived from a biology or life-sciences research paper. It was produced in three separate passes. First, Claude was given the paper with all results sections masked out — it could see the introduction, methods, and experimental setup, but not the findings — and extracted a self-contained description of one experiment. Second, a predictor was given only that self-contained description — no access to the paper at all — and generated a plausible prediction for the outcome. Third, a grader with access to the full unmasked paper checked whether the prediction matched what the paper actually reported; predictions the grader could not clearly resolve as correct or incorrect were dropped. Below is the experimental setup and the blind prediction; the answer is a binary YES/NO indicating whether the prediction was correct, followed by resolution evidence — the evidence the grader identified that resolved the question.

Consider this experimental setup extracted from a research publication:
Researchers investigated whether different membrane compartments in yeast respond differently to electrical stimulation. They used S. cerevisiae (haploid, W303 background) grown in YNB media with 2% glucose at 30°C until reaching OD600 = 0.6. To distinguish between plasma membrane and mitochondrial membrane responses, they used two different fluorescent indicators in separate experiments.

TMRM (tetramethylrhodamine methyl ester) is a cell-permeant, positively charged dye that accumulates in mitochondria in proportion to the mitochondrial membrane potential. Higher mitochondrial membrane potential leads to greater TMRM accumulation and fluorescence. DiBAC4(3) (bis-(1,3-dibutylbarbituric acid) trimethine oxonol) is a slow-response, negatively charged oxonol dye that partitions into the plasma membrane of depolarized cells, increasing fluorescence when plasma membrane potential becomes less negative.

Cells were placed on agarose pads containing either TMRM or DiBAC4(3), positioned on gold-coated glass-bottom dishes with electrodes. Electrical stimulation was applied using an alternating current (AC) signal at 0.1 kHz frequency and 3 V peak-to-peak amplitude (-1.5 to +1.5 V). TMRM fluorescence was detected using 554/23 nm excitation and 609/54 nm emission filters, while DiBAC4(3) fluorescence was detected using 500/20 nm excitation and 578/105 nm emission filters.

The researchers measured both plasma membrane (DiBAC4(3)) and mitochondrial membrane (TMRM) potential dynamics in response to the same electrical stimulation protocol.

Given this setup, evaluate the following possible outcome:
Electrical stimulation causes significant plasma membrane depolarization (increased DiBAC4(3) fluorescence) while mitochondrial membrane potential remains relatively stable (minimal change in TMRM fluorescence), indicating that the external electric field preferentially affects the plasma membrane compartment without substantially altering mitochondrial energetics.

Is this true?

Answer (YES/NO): NO